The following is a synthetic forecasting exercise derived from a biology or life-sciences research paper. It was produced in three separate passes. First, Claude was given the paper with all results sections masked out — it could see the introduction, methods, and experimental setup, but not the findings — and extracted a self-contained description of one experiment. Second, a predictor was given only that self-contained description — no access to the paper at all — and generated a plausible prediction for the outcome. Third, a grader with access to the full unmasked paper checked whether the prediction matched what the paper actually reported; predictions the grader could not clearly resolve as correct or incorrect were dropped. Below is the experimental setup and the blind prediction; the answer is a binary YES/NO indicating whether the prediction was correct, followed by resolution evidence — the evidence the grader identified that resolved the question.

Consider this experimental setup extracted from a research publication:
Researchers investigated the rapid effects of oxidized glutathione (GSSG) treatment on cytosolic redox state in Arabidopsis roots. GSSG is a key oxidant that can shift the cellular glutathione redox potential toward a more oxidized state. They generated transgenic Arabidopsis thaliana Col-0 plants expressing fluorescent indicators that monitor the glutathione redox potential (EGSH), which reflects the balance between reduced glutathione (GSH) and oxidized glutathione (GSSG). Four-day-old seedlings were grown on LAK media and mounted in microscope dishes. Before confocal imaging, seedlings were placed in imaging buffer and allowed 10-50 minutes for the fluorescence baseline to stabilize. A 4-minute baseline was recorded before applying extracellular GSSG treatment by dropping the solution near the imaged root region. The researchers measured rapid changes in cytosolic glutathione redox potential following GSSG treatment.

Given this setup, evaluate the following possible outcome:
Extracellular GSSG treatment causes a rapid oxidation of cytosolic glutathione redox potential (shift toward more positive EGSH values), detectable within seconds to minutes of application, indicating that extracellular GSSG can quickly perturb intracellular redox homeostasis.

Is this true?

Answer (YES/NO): NO